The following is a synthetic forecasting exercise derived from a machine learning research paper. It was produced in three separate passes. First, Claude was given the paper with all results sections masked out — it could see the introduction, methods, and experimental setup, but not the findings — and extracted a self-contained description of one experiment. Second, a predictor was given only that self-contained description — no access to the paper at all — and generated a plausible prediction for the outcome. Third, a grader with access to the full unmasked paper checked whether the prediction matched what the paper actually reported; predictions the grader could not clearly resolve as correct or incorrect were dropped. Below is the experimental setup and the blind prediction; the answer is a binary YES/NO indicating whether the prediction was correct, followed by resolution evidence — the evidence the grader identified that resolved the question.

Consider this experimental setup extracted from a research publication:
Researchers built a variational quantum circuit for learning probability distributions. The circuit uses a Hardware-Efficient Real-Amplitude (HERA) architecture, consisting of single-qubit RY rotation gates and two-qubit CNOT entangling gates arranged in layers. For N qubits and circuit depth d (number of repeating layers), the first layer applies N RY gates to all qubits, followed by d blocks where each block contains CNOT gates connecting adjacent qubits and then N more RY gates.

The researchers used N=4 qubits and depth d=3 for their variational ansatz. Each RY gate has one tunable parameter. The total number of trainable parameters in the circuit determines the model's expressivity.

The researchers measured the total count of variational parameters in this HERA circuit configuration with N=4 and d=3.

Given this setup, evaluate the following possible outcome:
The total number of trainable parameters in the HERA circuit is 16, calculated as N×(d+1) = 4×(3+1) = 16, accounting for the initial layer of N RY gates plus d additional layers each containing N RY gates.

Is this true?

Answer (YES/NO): YES